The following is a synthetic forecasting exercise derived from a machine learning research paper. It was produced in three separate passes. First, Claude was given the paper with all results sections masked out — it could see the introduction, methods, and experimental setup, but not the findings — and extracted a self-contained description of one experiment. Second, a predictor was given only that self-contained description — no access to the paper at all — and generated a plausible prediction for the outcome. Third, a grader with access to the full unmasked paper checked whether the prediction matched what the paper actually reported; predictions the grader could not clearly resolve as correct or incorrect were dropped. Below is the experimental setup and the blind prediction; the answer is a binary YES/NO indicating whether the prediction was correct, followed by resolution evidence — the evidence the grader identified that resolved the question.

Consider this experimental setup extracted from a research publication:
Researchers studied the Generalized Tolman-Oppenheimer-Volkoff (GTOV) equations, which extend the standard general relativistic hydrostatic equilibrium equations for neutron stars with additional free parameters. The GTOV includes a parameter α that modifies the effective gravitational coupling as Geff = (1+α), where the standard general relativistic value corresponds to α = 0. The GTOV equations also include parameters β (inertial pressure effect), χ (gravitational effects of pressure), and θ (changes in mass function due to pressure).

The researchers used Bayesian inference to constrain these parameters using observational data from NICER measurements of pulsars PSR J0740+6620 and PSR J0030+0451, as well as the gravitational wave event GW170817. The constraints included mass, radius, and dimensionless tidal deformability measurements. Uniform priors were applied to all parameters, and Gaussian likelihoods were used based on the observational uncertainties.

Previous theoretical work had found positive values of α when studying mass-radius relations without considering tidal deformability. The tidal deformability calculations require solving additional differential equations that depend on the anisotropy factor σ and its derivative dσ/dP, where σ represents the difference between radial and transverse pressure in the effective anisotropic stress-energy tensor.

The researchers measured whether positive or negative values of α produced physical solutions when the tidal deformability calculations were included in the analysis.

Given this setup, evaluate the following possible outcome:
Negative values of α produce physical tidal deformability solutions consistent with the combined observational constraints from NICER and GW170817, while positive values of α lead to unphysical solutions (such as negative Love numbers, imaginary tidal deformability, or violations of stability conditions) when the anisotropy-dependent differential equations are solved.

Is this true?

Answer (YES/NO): YES